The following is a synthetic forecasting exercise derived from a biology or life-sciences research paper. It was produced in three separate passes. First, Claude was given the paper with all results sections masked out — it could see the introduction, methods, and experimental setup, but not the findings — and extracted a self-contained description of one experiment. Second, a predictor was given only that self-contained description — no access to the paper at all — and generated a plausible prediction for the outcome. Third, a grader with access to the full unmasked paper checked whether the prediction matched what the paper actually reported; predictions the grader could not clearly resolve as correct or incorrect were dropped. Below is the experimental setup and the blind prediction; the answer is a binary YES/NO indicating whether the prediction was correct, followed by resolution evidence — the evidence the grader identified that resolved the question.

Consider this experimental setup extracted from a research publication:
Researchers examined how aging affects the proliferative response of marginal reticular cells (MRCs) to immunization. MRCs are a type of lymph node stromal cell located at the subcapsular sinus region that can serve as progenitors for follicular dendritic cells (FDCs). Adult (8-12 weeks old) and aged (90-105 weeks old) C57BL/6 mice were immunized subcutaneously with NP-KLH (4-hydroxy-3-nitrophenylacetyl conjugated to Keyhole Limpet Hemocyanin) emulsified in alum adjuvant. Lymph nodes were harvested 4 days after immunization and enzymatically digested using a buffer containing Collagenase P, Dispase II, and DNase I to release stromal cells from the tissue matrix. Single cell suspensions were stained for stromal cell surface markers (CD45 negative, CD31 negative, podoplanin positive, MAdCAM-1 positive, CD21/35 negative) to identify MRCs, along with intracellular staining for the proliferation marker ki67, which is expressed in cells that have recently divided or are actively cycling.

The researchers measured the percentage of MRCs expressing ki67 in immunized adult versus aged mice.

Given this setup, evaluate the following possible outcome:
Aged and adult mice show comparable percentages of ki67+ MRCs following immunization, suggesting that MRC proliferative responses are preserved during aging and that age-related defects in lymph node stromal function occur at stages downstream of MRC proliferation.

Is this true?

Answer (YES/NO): NO